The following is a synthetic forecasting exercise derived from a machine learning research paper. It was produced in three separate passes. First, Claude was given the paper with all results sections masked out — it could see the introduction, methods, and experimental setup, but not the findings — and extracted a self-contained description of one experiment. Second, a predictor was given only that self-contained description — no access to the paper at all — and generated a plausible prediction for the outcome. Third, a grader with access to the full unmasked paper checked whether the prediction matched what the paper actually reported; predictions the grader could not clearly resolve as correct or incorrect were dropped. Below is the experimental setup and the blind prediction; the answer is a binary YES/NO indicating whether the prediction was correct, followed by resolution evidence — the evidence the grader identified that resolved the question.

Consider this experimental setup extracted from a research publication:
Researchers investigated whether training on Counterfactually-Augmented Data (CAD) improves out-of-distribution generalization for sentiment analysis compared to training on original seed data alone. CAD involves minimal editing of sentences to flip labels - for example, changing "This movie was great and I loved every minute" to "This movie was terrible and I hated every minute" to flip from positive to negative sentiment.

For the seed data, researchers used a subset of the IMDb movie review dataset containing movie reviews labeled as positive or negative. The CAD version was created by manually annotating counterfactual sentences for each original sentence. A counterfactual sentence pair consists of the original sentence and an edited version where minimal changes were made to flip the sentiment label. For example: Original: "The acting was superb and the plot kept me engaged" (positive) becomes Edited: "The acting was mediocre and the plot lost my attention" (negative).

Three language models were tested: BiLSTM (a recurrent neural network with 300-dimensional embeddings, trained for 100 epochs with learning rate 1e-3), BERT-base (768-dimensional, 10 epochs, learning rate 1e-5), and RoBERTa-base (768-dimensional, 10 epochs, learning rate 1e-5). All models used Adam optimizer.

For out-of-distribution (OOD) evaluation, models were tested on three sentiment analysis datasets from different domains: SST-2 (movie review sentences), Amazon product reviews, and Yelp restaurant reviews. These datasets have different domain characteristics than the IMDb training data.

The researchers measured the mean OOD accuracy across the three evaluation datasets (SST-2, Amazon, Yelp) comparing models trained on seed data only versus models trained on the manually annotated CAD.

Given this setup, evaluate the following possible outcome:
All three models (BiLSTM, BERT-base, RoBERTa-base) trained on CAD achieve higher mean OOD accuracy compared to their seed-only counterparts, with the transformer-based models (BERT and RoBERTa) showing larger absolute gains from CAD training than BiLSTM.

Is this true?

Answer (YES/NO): NO